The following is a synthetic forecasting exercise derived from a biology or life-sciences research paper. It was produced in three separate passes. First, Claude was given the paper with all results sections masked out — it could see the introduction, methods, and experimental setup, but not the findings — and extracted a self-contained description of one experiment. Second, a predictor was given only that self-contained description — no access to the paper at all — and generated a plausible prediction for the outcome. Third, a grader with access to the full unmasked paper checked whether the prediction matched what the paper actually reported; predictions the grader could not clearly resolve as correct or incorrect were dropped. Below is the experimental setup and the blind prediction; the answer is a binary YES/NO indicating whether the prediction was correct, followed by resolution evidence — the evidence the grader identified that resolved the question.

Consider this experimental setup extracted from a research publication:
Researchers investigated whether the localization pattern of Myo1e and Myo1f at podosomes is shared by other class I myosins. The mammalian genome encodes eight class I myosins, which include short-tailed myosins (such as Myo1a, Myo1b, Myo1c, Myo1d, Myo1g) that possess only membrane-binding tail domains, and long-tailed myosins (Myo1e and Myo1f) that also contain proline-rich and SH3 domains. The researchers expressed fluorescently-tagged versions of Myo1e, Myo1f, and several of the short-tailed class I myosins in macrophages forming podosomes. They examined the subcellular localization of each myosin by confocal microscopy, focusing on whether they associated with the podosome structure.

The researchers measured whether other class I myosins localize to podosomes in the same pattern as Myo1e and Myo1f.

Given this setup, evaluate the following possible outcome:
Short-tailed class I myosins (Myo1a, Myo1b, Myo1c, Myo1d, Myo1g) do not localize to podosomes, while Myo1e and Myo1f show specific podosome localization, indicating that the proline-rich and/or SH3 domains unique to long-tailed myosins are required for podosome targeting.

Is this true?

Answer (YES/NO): YES